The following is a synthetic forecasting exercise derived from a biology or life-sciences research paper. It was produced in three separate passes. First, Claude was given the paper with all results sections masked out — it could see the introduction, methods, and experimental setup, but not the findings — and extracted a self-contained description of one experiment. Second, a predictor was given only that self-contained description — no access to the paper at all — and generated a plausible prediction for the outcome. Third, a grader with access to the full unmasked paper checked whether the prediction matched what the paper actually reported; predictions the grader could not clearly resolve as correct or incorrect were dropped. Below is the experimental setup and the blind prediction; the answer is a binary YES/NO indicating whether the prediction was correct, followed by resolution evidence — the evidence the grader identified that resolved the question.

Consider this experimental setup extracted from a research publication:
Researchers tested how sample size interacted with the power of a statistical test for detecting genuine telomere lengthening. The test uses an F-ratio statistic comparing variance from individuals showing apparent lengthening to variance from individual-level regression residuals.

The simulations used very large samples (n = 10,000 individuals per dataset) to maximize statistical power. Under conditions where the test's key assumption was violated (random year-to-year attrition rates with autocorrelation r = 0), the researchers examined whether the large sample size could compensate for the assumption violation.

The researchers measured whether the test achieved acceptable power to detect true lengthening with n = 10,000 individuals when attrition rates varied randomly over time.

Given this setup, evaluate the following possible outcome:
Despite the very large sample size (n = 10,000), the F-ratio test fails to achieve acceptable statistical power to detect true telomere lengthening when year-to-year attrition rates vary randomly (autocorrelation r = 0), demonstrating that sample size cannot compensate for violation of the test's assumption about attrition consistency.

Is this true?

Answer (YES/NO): YES